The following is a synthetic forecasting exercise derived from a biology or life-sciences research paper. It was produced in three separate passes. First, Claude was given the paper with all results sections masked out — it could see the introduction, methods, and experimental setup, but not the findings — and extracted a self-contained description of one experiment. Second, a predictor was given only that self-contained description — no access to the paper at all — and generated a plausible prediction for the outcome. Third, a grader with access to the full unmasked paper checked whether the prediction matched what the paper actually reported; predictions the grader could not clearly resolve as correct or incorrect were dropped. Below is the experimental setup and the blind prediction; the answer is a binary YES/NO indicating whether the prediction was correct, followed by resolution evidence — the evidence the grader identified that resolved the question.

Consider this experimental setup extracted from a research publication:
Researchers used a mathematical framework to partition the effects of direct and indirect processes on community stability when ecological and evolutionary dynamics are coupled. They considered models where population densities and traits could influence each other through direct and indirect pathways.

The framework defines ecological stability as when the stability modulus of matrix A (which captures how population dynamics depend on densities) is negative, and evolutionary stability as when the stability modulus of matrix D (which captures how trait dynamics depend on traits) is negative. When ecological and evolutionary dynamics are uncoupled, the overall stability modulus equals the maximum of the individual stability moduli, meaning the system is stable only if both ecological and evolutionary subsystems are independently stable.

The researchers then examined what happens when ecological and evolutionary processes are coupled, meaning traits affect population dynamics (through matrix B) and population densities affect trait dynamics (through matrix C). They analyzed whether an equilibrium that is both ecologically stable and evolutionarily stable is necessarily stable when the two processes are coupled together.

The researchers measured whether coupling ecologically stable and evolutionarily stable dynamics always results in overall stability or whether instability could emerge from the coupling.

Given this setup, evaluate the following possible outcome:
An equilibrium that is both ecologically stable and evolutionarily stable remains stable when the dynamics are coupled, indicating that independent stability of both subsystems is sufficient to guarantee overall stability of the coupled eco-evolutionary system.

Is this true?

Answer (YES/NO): NO